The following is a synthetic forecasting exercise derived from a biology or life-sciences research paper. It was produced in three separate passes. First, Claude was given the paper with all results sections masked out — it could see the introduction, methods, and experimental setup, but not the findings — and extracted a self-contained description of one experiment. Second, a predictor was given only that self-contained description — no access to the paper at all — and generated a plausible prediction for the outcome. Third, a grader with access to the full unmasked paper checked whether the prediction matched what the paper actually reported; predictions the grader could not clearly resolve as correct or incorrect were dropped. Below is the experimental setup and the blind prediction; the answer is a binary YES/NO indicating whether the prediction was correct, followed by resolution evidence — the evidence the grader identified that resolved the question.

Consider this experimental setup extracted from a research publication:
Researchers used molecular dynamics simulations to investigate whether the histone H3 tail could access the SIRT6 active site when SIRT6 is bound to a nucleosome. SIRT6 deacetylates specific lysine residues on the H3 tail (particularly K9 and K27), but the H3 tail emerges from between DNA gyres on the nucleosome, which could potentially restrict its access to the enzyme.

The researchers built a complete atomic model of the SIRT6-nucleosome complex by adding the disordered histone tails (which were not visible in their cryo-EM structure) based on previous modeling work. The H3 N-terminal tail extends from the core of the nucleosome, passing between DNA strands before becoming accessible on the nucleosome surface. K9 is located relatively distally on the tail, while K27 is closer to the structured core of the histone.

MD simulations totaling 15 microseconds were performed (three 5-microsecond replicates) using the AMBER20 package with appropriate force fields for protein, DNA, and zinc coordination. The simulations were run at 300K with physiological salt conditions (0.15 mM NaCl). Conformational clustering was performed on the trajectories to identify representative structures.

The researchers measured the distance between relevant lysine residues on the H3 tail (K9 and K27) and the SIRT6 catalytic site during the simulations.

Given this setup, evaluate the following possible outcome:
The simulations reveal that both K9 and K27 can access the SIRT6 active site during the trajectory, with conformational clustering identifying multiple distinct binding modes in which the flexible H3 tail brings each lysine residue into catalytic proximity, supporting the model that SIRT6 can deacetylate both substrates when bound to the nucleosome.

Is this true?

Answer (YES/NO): YES